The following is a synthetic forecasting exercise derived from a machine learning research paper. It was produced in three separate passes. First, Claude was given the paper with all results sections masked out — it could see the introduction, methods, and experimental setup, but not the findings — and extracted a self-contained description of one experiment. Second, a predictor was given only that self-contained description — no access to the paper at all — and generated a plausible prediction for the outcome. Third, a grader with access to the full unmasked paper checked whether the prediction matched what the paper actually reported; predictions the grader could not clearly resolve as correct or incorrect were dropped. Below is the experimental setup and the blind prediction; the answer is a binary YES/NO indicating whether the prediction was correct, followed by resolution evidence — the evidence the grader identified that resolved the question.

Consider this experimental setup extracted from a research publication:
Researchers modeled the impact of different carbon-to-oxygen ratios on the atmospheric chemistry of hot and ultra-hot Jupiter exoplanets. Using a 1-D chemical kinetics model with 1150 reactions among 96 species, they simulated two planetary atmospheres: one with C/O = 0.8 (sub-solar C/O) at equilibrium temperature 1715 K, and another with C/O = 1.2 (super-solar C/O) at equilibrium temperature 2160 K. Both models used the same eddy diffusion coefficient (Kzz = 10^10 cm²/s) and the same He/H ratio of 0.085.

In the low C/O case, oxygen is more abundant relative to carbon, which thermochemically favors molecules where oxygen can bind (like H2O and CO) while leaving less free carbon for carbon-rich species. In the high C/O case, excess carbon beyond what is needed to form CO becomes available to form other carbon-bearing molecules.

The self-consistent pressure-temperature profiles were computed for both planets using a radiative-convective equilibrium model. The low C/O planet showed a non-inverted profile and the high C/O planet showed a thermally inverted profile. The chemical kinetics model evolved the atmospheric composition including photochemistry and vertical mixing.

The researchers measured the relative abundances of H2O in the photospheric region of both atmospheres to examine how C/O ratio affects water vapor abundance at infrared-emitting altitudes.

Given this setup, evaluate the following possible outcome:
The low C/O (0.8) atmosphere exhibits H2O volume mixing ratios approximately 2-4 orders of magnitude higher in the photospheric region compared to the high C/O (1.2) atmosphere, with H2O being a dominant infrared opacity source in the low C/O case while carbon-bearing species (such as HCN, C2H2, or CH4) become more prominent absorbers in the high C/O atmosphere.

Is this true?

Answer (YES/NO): NO